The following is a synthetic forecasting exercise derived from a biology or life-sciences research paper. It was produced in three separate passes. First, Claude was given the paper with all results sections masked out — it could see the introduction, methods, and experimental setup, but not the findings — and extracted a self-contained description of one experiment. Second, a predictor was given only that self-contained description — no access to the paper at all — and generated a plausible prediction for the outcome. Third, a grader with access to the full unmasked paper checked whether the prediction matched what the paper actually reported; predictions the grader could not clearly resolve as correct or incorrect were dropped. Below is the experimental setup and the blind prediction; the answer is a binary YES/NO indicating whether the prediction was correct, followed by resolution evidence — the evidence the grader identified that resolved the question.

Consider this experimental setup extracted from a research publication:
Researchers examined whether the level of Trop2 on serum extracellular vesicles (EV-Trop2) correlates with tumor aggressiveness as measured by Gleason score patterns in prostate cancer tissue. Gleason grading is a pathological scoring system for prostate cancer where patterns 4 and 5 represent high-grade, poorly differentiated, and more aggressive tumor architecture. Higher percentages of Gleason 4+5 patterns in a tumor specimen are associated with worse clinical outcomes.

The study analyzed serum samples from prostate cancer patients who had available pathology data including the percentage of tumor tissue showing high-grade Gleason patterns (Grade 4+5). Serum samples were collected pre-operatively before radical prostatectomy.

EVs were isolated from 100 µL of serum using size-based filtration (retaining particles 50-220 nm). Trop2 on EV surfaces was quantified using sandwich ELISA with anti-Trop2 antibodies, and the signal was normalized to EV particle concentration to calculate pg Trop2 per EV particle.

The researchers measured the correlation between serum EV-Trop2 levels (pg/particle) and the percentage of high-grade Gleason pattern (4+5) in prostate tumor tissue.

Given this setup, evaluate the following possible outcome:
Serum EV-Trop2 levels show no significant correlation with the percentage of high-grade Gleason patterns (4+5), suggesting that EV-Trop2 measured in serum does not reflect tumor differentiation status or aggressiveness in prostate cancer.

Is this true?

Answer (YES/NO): NO